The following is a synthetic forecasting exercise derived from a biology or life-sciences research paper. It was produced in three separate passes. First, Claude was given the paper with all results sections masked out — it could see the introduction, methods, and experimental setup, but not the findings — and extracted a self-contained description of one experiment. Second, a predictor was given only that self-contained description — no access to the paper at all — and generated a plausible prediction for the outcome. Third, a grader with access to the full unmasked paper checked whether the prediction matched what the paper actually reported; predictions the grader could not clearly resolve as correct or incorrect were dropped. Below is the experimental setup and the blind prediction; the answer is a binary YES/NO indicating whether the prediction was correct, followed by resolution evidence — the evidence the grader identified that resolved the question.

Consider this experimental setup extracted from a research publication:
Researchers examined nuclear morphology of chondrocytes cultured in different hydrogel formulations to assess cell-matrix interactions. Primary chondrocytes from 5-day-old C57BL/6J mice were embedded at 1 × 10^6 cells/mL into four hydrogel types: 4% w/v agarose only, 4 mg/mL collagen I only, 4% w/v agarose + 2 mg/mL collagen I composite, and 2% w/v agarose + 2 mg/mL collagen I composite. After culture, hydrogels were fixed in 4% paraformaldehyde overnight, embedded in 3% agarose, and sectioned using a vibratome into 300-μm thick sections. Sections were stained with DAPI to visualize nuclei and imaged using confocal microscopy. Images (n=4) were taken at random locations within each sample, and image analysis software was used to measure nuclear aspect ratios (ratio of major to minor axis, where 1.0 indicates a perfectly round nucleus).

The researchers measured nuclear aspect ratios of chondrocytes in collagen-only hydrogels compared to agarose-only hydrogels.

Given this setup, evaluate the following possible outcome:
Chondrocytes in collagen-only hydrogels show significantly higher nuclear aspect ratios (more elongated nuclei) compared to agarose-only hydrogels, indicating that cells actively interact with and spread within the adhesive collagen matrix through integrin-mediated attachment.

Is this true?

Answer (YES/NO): NO